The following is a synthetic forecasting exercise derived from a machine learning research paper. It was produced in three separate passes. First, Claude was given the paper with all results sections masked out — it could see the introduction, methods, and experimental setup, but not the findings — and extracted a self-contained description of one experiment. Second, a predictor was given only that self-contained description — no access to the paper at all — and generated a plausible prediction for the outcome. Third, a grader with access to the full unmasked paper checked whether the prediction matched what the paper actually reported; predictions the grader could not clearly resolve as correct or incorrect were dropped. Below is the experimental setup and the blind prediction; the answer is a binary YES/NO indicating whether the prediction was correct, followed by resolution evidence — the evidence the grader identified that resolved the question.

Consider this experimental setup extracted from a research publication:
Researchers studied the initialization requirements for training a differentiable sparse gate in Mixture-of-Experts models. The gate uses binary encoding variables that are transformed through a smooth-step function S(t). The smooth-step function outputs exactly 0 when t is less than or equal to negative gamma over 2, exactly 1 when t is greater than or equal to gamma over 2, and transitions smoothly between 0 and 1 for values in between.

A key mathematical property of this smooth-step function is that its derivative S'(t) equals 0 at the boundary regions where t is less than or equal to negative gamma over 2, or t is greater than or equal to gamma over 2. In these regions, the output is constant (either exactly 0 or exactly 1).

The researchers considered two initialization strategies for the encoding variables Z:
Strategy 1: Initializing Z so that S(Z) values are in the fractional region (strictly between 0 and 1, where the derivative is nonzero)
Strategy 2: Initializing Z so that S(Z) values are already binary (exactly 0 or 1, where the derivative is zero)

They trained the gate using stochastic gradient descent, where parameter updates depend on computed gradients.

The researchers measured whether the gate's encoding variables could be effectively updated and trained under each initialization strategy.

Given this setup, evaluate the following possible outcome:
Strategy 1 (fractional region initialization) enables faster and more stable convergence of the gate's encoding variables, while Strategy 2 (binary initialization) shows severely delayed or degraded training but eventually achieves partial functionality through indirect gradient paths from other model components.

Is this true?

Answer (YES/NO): NO